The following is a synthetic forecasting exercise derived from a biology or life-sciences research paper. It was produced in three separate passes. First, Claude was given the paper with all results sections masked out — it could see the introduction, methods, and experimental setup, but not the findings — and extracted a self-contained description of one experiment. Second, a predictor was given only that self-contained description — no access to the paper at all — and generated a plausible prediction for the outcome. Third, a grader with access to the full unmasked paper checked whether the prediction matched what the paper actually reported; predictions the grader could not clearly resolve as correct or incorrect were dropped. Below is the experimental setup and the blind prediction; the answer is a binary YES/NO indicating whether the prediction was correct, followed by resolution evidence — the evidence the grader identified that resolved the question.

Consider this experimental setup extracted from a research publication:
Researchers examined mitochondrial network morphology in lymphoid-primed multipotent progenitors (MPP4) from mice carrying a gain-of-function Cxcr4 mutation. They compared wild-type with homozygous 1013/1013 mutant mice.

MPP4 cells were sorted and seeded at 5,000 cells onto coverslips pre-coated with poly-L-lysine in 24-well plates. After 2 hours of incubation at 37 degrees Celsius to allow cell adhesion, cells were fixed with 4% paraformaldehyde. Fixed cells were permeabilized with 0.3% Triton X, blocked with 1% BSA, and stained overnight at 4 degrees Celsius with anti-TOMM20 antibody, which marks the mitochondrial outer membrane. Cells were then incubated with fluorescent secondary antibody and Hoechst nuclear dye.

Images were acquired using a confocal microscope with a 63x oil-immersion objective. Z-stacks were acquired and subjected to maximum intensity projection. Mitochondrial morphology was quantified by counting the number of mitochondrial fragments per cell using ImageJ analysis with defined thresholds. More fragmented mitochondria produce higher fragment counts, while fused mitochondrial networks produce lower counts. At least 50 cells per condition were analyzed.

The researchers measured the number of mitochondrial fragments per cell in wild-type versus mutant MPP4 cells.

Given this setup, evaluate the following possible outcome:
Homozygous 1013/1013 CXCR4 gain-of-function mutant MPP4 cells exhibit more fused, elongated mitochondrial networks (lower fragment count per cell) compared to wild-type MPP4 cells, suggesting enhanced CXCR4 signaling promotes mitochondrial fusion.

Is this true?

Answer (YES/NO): NO